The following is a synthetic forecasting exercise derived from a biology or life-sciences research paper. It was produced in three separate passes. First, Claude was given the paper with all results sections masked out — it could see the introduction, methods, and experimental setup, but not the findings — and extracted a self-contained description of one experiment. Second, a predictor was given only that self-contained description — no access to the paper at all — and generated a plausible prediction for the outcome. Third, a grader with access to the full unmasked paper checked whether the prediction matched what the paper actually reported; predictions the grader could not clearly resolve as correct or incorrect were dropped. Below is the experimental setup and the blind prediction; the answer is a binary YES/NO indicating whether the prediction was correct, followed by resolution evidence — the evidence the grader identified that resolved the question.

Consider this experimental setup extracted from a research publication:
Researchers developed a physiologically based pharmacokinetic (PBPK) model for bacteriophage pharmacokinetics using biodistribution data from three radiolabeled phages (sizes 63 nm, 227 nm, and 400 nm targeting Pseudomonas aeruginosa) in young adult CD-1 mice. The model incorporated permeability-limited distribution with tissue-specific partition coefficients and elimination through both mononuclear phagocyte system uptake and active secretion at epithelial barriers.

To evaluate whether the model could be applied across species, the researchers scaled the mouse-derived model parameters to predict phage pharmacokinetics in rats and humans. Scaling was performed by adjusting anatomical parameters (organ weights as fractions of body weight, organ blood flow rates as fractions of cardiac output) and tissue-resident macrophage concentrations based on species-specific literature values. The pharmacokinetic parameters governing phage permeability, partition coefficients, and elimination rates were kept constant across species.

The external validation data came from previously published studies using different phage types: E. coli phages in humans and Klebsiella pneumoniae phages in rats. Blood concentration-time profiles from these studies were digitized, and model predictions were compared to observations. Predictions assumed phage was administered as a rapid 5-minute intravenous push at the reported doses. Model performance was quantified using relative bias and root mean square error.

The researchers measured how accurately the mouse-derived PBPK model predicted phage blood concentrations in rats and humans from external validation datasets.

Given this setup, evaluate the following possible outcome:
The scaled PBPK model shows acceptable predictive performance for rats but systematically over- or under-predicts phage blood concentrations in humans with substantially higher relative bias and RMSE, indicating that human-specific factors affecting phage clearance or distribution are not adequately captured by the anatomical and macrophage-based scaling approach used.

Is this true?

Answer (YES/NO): NO